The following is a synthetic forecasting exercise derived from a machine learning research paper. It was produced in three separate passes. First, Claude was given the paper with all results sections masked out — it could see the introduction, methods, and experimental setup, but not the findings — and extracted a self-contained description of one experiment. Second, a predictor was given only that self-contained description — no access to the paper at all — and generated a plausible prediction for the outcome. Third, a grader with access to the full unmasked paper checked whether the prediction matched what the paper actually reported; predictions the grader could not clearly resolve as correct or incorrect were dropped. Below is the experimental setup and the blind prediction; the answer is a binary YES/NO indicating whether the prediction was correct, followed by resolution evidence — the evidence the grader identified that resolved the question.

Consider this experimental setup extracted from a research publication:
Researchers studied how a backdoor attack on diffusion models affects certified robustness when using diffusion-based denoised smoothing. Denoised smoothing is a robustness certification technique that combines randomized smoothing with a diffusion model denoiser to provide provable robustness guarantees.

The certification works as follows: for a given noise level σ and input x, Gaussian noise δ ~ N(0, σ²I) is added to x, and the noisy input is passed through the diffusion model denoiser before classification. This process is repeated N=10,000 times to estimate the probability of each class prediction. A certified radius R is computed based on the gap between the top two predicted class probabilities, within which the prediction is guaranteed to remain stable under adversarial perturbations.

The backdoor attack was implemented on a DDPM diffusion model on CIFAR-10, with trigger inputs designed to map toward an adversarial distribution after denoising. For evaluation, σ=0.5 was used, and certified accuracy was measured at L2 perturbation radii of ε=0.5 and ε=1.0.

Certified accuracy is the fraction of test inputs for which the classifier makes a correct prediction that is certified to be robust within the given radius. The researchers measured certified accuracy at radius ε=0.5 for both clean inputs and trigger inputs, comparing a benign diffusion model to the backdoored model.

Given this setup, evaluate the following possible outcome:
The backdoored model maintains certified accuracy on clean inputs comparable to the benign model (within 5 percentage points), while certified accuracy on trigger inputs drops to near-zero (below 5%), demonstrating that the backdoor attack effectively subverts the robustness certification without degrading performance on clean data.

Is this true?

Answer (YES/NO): NO